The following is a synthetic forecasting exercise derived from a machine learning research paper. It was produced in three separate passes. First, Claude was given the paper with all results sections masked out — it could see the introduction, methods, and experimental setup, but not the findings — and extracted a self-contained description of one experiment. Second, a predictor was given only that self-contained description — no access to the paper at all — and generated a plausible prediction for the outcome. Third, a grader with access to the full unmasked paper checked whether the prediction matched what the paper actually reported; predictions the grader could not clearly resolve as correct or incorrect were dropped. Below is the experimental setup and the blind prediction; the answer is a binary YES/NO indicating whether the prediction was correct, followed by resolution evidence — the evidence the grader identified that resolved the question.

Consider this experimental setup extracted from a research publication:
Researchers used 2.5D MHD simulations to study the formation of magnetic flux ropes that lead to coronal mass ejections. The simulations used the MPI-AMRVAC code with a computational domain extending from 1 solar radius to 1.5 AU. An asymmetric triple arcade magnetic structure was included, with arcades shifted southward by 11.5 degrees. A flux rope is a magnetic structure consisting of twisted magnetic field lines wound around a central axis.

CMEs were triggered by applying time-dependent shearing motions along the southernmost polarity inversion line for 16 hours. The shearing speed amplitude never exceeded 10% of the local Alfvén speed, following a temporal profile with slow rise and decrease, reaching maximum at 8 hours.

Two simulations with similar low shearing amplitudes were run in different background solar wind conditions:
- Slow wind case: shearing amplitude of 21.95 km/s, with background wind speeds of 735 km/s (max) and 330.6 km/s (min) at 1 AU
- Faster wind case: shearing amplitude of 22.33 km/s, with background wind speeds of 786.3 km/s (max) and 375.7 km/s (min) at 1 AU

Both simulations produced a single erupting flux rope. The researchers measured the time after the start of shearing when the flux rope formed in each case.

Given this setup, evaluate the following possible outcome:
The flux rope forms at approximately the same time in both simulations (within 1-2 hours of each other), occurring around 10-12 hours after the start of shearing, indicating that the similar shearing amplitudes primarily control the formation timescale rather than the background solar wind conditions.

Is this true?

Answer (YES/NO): NO